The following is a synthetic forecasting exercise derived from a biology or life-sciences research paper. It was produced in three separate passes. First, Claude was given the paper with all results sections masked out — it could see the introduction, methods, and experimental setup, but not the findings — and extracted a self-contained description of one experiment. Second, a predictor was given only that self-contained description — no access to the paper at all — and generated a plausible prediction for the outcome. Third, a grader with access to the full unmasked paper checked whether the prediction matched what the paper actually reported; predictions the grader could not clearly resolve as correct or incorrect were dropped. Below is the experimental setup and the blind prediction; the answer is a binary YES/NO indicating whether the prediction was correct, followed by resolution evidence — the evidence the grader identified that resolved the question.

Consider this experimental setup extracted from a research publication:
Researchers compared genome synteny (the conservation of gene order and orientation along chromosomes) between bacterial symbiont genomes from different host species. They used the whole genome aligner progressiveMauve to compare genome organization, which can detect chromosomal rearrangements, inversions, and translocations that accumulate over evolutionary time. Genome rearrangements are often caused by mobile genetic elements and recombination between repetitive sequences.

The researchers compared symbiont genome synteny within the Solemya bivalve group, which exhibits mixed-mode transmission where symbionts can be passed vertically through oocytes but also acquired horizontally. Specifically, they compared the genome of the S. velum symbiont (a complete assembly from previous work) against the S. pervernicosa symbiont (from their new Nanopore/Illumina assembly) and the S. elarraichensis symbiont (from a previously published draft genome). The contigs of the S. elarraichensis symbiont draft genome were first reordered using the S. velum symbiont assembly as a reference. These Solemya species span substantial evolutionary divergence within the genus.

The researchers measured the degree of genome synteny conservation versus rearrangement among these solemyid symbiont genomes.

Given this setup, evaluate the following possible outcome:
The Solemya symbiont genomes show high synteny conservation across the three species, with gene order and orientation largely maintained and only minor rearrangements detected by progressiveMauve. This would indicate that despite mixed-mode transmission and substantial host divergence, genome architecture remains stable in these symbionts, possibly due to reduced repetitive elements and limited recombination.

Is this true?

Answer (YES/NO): NO